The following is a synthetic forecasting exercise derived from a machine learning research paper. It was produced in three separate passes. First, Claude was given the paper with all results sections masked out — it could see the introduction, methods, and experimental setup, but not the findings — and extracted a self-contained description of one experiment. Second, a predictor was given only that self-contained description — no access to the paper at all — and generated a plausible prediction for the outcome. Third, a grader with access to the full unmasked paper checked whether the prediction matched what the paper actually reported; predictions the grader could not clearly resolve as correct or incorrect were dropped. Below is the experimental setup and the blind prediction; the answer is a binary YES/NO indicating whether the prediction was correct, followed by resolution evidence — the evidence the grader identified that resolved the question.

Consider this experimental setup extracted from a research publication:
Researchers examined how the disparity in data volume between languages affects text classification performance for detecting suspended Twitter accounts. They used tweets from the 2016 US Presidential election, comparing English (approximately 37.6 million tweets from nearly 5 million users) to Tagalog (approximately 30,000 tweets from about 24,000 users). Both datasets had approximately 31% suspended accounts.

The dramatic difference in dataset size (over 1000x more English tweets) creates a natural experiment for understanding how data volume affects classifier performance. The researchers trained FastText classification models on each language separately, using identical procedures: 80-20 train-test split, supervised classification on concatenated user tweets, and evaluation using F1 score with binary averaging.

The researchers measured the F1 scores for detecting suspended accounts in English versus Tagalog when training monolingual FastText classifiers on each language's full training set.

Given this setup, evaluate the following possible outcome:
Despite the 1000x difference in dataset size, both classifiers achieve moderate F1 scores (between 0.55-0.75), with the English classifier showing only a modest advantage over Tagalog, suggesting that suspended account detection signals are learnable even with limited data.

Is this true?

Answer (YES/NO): NO